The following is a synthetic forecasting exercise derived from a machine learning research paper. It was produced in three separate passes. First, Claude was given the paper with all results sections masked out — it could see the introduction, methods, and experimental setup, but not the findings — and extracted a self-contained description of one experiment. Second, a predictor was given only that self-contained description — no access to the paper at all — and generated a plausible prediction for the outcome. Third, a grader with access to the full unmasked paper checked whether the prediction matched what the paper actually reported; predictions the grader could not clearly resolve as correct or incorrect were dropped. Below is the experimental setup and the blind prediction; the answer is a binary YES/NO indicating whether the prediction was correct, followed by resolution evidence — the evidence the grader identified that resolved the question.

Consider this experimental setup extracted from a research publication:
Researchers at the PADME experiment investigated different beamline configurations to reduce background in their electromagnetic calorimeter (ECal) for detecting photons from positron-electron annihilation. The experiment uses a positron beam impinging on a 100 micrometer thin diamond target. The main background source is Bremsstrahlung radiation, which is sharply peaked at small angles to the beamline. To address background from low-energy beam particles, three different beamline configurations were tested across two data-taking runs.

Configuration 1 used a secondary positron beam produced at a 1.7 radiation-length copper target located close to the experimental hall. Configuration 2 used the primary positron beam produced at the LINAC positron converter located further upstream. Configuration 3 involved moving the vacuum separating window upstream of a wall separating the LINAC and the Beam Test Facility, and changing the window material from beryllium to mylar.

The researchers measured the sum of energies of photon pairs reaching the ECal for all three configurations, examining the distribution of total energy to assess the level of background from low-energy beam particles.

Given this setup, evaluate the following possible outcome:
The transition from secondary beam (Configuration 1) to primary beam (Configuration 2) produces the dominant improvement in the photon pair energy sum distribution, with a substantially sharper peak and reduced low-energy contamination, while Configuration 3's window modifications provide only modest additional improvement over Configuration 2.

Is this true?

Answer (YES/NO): NO